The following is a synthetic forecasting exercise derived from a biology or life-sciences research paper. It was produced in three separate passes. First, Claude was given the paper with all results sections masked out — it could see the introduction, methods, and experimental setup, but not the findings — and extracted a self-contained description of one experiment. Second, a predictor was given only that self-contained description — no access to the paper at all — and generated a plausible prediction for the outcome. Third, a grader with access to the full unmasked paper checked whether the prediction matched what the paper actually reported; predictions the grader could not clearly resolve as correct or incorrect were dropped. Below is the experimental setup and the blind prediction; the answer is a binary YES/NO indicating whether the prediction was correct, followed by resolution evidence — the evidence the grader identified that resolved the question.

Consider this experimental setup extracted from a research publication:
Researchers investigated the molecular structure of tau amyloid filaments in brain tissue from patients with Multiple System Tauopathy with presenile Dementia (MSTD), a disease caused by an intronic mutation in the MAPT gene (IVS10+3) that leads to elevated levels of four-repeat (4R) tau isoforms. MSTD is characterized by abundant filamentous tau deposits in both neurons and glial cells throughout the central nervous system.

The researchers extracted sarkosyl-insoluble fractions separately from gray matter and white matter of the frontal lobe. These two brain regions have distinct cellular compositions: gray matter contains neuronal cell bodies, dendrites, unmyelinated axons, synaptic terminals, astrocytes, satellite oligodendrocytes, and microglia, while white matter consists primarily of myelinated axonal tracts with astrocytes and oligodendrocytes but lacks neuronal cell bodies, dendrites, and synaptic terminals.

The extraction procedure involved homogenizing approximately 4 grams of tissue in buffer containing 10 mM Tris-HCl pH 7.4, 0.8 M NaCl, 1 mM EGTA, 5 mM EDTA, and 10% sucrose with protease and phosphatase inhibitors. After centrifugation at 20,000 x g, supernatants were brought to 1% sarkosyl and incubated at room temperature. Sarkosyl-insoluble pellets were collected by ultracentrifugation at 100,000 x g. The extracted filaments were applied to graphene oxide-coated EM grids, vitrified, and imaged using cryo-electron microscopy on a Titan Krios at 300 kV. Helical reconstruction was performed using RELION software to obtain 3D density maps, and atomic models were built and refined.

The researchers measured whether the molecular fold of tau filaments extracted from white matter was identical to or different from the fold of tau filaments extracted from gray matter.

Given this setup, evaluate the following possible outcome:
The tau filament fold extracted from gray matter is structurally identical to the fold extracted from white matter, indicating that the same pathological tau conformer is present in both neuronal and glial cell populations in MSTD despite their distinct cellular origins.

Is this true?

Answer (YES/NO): YES